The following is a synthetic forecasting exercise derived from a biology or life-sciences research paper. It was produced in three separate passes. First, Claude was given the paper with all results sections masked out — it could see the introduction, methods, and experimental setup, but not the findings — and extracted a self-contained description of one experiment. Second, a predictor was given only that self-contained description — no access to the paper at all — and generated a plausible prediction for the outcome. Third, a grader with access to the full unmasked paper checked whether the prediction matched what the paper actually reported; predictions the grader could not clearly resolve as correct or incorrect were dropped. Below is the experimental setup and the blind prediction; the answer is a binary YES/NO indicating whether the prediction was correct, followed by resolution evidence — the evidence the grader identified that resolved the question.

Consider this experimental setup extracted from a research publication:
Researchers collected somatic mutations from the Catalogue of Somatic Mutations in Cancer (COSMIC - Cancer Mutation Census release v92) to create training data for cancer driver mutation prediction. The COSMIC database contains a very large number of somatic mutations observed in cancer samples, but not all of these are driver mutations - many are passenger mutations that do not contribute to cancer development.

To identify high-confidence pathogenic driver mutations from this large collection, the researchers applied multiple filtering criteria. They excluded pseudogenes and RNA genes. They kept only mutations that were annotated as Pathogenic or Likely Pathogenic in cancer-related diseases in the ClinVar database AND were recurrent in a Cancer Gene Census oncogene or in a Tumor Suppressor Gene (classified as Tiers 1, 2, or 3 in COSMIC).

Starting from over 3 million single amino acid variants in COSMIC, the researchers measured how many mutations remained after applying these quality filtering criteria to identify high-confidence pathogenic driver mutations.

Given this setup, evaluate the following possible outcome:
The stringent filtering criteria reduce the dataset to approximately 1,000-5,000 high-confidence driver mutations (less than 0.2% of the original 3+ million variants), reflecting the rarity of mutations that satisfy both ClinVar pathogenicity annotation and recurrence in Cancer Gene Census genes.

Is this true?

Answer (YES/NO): YES